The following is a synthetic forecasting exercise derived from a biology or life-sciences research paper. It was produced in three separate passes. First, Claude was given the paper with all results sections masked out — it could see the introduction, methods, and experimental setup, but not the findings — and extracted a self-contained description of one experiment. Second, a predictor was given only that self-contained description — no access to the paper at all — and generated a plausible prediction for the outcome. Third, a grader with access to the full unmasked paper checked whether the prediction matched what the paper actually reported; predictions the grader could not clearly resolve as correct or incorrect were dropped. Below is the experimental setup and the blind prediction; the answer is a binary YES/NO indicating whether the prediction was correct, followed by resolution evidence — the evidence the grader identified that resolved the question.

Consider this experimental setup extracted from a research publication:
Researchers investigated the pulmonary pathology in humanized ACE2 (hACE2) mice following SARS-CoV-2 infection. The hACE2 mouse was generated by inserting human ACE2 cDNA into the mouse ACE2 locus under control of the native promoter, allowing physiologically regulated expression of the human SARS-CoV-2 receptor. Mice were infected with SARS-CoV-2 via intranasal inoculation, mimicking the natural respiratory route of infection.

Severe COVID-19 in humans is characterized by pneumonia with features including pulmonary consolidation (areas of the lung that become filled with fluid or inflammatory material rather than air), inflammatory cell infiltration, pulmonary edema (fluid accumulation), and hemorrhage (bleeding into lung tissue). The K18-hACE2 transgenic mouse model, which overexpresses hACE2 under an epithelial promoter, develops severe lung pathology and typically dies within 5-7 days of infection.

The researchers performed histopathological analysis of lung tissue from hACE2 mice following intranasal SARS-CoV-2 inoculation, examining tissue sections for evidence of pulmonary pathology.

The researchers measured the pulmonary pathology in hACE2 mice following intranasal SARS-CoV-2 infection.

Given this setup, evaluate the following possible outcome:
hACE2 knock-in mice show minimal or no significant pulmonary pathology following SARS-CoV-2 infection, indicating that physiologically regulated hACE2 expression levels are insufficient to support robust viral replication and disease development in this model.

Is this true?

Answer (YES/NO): NO